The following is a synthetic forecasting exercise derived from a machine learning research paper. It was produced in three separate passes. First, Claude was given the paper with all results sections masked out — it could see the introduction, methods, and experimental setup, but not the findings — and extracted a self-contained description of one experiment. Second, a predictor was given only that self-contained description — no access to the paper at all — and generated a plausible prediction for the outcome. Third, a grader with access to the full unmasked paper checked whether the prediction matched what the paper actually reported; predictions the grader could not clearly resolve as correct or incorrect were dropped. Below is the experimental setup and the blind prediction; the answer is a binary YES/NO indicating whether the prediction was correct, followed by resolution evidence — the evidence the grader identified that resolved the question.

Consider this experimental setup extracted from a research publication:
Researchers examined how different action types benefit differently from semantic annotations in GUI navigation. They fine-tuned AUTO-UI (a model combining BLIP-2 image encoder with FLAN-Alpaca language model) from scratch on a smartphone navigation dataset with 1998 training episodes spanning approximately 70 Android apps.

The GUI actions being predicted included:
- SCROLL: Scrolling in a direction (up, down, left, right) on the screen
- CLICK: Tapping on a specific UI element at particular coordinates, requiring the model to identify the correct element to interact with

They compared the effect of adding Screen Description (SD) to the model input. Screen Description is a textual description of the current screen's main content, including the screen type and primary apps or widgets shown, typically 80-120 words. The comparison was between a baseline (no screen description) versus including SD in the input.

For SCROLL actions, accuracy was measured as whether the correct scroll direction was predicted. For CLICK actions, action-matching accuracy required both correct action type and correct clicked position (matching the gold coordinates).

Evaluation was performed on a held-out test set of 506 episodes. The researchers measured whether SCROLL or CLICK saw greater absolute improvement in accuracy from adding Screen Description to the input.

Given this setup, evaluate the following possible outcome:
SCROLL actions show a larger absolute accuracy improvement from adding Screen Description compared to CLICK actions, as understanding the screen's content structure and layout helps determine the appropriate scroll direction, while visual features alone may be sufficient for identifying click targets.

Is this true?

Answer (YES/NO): YES